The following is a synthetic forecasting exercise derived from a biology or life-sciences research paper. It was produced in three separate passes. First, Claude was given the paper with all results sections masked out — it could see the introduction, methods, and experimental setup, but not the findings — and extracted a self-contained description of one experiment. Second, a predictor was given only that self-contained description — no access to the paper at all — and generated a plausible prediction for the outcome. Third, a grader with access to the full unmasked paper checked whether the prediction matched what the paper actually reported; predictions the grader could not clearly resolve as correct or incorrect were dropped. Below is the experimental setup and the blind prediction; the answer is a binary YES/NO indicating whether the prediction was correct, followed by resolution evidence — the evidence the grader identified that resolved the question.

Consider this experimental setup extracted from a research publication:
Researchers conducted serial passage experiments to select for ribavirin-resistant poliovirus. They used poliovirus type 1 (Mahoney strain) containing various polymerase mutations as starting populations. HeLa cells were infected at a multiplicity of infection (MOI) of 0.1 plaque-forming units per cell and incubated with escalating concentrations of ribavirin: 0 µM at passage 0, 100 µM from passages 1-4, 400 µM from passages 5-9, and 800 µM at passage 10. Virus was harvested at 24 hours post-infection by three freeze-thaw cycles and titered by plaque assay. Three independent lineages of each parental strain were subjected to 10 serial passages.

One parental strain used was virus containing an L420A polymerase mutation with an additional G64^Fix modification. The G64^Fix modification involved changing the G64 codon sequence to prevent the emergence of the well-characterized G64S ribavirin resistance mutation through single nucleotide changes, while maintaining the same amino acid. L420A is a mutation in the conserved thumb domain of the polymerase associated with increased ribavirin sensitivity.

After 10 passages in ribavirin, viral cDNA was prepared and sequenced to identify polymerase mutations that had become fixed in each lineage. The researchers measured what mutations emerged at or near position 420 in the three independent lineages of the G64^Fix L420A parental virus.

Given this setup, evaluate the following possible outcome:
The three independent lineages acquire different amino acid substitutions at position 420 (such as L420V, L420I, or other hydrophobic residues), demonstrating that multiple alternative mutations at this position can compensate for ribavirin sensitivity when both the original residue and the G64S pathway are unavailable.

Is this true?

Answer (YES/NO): NO